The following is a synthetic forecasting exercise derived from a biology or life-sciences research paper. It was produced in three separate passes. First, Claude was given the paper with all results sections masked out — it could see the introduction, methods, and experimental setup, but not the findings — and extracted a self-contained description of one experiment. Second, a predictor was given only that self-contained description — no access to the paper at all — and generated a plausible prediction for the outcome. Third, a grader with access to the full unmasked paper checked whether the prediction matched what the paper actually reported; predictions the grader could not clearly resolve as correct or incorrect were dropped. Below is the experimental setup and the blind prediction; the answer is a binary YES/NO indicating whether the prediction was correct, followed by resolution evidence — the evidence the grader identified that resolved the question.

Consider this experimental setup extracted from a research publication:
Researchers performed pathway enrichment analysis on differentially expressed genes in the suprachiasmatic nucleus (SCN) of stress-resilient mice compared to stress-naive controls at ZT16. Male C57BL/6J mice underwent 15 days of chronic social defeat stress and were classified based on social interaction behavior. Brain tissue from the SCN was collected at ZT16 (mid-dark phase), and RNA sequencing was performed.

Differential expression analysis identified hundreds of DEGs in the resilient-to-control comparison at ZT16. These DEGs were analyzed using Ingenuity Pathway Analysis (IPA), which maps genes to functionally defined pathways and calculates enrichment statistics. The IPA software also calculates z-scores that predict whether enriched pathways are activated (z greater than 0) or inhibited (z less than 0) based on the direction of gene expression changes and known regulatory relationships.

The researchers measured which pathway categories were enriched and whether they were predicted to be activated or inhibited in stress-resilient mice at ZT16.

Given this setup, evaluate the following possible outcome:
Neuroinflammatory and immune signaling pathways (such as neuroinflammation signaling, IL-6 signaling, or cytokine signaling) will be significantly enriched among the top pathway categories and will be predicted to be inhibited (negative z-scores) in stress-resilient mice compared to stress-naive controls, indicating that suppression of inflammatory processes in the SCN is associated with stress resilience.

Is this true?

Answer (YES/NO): NO